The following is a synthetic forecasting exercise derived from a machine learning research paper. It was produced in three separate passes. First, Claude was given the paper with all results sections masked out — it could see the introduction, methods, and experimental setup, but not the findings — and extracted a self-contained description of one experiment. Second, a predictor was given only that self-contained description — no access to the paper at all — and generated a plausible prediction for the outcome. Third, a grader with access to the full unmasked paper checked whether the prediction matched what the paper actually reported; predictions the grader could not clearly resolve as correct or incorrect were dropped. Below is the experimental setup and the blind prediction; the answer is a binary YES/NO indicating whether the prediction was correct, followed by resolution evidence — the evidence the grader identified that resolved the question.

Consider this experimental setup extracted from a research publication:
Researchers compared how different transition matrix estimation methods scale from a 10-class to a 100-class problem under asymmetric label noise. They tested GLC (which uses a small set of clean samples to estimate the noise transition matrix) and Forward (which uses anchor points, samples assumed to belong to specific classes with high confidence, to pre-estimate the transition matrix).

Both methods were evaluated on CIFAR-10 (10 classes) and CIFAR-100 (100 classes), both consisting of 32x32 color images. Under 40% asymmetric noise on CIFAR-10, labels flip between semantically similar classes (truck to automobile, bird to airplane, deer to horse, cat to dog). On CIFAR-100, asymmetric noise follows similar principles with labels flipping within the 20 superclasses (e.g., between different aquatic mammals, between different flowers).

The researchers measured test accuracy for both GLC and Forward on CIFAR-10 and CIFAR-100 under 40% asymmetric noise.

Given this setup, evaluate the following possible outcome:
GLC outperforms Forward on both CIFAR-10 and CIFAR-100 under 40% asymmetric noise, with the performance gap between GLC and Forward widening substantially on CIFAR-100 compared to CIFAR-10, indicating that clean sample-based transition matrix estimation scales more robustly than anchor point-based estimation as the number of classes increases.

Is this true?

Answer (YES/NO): YES